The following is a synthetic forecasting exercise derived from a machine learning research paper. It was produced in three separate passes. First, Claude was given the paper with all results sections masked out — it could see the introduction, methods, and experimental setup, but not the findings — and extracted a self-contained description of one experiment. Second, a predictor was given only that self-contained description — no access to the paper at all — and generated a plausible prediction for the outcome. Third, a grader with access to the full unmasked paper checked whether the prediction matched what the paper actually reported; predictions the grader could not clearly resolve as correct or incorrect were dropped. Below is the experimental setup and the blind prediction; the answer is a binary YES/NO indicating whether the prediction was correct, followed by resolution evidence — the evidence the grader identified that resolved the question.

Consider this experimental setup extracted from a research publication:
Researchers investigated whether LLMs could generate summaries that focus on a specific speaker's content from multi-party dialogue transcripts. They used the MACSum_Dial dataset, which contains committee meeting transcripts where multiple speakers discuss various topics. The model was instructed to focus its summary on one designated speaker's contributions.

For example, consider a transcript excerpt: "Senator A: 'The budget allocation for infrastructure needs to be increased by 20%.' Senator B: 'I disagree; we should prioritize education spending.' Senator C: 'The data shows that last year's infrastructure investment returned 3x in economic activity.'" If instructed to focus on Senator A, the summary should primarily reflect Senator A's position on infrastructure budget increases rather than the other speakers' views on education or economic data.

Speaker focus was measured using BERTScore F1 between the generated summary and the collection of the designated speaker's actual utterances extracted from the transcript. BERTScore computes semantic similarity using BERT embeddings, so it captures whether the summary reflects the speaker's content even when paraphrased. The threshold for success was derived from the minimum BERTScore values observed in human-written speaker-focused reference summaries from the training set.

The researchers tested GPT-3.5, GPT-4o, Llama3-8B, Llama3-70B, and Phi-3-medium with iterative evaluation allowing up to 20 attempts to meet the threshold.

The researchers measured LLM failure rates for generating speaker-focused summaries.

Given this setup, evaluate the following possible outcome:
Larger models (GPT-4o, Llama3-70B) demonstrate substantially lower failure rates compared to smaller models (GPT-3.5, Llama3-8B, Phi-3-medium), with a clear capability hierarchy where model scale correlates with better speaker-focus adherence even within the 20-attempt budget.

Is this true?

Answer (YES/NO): NO